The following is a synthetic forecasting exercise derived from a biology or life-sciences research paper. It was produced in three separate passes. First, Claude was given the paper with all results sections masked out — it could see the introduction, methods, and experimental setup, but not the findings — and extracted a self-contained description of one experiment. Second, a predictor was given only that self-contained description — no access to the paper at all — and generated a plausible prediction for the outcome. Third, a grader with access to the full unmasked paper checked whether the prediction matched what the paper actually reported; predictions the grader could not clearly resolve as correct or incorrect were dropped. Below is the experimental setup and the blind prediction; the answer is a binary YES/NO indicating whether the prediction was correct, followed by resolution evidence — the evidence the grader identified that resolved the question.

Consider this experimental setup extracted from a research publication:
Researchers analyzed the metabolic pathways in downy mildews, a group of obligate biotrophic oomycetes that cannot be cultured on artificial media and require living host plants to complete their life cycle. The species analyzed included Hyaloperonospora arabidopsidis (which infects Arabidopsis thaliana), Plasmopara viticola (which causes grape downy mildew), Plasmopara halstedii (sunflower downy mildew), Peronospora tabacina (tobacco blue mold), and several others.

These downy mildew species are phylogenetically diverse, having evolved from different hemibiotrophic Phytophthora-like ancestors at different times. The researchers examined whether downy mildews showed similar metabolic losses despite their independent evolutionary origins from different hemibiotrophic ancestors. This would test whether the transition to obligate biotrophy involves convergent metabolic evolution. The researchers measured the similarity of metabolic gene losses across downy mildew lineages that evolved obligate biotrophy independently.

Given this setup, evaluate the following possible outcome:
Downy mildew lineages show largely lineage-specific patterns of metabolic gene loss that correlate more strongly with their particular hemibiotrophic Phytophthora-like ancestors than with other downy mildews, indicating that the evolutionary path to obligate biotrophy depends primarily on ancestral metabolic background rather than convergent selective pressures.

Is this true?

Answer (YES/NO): NO